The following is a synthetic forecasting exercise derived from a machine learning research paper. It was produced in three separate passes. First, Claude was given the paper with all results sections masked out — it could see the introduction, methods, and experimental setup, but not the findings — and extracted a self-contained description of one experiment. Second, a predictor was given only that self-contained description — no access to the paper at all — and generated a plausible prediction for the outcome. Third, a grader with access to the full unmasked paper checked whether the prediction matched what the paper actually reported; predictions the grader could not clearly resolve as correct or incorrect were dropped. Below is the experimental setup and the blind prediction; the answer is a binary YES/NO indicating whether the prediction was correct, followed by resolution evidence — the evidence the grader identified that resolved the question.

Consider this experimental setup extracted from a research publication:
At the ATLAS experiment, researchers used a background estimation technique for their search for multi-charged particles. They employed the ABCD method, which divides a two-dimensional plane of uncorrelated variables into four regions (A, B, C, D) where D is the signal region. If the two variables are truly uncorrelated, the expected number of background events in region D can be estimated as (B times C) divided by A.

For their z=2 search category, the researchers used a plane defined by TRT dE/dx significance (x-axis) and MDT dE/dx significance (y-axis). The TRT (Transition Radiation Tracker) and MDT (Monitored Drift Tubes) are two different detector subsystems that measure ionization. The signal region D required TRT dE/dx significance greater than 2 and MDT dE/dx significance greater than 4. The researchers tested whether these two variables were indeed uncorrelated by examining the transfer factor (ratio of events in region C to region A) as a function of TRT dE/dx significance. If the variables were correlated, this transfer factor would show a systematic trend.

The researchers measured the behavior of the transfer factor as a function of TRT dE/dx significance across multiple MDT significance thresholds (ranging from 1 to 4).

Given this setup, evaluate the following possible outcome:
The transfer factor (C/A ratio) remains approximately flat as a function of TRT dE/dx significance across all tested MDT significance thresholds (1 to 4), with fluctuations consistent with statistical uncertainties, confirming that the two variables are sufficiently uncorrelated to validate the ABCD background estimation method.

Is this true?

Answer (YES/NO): YES